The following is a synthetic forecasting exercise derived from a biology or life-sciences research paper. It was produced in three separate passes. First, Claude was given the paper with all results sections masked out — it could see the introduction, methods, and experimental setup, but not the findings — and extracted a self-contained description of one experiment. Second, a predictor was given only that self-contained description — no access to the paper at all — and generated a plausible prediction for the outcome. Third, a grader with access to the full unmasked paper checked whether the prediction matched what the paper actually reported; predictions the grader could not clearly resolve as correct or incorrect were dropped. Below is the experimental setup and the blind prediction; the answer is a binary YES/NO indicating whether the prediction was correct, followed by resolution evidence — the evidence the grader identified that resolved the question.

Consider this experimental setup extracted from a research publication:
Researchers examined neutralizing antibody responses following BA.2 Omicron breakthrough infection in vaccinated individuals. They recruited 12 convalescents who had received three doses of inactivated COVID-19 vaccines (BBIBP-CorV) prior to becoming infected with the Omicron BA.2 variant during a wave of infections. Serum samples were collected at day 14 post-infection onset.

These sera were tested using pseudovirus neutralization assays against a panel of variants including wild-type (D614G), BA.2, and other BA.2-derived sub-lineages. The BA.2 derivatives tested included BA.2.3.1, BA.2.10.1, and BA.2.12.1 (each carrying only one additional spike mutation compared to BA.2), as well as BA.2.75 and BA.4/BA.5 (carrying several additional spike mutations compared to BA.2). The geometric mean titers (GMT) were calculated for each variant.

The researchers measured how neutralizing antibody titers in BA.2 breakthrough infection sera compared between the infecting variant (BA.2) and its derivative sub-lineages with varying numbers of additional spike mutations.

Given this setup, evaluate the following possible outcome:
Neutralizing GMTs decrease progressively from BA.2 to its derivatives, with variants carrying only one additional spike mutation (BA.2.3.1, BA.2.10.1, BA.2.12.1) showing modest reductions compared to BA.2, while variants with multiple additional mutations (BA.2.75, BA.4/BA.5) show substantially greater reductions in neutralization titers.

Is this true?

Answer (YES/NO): NO